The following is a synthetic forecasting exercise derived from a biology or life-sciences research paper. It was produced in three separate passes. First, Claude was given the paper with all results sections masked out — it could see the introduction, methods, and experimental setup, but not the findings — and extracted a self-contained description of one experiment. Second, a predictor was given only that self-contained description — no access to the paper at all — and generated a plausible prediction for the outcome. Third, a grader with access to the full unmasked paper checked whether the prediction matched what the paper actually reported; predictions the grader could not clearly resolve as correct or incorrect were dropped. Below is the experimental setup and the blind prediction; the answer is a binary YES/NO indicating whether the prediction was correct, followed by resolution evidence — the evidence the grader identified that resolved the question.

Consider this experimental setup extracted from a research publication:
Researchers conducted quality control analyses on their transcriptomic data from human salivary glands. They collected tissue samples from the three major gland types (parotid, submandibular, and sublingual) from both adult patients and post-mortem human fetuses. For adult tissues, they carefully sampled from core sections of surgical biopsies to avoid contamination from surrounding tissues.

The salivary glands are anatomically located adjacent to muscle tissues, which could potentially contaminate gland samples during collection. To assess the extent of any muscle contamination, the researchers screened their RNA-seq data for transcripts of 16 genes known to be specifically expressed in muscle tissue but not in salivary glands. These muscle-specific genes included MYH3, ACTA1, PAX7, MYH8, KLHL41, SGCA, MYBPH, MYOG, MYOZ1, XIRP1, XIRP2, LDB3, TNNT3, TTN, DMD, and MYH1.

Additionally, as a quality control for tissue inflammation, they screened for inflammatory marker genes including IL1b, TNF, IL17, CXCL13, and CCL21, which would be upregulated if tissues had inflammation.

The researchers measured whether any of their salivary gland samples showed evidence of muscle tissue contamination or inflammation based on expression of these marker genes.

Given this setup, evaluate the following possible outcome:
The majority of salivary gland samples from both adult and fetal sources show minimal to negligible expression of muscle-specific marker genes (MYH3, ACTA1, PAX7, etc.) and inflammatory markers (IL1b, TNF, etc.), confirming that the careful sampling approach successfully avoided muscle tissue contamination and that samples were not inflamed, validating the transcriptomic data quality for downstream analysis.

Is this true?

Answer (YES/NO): YES